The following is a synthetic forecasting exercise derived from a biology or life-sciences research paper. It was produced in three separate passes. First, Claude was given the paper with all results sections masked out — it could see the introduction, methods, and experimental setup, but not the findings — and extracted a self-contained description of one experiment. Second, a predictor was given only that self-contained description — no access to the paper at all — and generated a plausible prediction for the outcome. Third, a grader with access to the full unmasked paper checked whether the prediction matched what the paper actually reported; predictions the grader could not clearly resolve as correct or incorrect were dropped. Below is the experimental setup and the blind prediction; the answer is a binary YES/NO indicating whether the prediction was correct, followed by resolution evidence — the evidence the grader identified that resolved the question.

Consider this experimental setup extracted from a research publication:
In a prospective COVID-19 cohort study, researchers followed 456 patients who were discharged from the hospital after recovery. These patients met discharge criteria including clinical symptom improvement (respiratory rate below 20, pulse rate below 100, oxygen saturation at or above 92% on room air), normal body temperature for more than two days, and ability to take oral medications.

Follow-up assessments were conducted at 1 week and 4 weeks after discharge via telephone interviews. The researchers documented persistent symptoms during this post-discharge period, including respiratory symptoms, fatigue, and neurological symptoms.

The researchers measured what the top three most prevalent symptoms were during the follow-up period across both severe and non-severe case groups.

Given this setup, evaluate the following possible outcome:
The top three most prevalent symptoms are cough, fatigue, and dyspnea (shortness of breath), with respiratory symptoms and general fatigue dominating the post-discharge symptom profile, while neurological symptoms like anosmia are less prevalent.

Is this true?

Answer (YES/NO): YES